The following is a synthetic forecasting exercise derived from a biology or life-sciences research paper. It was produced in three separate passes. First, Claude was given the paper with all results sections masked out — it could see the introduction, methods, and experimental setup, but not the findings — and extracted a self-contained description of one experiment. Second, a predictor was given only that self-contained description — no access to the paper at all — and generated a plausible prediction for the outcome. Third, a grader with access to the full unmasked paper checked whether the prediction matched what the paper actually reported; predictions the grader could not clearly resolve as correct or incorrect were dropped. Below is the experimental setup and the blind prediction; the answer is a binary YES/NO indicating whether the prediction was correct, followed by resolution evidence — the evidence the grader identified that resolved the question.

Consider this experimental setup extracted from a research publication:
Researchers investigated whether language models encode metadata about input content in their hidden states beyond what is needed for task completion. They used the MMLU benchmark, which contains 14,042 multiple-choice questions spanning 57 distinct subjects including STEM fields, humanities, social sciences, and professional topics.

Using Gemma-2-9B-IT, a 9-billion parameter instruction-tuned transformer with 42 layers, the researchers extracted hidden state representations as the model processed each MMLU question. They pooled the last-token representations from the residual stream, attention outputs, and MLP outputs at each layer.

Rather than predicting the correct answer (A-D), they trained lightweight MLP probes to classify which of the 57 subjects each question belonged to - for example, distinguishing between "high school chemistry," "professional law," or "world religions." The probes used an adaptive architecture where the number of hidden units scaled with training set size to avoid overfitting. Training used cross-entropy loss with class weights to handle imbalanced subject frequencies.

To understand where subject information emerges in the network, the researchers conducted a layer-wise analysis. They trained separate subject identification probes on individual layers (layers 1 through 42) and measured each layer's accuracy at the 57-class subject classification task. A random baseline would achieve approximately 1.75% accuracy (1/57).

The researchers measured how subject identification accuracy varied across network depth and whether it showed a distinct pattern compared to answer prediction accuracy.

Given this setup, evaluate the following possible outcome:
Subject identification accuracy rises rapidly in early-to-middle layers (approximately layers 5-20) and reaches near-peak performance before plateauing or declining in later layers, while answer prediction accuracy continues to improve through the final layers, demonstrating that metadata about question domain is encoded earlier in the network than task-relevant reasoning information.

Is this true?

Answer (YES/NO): YES